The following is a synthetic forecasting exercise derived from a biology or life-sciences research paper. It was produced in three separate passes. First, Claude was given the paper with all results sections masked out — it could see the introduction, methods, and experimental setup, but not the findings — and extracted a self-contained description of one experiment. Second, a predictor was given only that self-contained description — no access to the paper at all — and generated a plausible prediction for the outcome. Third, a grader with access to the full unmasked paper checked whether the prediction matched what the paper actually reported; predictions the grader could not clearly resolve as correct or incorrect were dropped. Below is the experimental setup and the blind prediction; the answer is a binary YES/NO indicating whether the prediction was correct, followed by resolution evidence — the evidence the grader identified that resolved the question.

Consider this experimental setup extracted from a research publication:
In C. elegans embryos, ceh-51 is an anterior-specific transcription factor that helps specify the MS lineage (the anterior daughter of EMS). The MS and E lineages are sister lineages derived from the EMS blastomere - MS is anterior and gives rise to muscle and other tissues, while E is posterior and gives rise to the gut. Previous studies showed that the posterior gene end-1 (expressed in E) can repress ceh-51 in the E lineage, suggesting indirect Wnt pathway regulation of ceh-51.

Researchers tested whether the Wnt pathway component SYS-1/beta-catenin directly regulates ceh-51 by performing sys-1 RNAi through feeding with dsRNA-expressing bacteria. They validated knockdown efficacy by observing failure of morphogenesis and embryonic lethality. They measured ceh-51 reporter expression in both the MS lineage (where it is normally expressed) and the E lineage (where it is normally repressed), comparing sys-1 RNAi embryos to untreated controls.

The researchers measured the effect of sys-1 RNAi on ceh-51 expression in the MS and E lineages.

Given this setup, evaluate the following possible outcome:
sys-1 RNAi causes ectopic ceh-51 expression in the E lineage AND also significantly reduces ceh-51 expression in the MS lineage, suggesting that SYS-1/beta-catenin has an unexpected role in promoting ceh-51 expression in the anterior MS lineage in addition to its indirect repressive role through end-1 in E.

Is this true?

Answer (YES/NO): NO